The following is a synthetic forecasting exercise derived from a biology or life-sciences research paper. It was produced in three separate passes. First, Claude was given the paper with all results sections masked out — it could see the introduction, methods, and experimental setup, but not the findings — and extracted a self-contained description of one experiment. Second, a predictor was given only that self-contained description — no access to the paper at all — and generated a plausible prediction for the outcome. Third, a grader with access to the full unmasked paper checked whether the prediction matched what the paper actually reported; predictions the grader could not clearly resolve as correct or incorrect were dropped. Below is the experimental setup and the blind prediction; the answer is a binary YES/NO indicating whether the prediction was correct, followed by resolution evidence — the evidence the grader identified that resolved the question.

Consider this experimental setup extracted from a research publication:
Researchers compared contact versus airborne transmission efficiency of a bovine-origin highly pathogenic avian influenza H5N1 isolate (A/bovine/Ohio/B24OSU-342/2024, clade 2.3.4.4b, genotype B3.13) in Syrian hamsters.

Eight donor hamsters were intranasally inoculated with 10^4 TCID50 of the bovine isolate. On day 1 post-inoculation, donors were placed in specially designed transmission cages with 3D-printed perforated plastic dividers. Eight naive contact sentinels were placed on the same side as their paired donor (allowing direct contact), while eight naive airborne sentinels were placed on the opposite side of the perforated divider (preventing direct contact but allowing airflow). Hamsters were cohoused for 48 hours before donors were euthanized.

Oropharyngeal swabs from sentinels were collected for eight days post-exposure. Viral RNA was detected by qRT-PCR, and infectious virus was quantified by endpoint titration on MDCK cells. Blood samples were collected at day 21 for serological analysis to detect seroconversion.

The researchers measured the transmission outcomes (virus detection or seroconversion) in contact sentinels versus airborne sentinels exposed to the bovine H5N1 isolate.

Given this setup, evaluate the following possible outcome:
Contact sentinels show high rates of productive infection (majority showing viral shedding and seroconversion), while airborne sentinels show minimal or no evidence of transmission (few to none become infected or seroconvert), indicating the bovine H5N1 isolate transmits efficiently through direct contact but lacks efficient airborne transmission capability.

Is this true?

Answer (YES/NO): NO